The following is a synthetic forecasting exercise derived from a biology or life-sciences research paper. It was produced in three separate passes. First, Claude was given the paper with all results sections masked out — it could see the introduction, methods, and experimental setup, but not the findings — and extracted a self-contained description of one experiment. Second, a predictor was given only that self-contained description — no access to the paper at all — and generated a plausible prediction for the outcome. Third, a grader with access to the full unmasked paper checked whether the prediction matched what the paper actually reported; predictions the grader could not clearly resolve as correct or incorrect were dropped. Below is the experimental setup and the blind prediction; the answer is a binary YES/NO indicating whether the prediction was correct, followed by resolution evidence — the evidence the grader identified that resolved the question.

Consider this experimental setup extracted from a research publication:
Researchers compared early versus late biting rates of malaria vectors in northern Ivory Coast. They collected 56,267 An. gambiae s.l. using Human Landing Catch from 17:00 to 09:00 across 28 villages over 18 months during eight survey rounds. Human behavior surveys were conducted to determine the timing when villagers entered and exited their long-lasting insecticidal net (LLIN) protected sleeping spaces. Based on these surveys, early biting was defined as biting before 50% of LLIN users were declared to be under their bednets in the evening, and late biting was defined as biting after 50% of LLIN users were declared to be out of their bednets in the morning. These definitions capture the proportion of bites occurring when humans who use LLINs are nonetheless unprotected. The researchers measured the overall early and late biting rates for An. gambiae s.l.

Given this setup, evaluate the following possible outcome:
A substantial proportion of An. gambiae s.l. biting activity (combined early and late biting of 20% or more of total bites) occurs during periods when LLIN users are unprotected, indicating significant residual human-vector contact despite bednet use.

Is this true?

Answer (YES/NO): NO